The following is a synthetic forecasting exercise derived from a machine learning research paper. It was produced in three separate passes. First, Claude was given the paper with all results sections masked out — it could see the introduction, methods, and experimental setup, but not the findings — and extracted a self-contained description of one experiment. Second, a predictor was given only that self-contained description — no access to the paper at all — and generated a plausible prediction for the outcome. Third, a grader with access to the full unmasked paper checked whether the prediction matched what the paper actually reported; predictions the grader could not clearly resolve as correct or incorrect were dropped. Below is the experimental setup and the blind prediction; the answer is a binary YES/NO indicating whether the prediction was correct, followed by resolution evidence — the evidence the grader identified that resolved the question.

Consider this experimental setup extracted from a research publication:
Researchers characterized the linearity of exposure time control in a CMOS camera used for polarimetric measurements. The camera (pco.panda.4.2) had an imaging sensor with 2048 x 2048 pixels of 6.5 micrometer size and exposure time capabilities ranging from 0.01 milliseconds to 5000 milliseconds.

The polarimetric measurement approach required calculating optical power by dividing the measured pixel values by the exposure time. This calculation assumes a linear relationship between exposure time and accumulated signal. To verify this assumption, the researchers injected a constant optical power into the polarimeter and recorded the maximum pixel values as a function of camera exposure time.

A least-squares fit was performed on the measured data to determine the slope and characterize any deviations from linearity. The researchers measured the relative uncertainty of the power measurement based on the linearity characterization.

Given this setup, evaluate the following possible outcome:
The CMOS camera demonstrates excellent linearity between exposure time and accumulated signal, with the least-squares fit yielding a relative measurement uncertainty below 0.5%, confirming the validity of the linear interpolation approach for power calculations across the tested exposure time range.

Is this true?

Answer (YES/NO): NO